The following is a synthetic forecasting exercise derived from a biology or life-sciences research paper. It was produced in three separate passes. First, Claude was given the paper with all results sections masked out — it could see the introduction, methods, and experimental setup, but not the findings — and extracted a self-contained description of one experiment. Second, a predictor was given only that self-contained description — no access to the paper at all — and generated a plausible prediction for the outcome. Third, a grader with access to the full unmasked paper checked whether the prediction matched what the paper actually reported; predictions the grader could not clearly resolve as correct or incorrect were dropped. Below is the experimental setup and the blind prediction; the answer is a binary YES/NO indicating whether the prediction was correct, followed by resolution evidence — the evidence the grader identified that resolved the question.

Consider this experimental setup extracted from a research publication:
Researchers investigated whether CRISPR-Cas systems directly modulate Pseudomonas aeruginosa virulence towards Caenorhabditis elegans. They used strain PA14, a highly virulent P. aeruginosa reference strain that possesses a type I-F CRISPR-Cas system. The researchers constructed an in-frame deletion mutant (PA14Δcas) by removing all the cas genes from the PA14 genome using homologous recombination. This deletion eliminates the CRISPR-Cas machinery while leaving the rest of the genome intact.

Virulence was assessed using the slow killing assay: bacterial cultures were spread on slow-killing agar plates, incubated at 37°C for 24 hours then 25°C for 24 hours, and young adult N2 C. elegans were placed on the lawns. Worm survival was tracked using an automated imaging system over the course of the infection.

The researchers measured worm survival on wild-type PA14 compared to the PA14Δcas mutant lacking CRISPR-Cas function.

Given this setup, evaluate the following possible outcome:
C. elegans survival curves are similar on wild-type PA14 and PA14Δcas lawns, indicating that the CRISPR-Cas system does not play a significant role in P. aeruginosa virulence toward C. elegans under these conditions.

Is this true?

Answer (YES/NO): YES